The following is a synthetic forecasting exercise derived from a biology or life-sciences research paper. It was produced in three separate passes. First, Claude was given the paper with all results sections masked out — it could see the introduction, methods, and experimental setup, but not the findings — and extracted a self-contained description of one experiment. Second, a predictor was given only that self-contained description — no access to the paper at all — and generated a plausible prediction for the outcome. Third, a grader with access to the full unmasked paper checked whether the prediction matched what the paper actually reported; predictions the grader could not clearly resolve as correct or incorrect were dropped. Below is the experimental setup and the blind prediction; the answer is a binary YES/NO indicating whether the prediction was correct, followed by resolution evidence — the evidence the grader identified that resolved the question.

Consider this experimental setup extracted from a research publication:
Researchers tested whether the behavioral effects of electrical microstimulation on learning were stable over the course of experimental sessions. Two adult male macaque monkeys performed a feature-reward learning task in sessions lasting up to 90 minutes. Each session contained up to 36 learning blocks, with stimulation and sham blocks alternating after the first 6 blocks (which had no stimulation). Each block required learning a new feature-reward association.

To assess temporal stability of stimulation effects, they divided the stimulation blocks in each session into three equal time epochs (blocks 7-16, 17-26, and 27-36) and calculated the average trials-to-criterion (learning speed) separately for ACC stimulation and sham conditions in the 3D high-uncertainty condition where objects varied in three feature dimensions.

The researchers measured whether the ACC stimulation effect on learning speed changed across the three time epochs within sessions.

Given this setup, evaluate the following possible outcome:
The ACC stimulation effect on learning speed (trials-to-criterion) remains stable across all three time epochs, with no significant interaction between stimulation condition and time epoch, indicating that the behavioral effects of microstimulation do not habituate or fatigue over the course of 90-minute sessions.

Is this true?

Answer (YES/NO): NO